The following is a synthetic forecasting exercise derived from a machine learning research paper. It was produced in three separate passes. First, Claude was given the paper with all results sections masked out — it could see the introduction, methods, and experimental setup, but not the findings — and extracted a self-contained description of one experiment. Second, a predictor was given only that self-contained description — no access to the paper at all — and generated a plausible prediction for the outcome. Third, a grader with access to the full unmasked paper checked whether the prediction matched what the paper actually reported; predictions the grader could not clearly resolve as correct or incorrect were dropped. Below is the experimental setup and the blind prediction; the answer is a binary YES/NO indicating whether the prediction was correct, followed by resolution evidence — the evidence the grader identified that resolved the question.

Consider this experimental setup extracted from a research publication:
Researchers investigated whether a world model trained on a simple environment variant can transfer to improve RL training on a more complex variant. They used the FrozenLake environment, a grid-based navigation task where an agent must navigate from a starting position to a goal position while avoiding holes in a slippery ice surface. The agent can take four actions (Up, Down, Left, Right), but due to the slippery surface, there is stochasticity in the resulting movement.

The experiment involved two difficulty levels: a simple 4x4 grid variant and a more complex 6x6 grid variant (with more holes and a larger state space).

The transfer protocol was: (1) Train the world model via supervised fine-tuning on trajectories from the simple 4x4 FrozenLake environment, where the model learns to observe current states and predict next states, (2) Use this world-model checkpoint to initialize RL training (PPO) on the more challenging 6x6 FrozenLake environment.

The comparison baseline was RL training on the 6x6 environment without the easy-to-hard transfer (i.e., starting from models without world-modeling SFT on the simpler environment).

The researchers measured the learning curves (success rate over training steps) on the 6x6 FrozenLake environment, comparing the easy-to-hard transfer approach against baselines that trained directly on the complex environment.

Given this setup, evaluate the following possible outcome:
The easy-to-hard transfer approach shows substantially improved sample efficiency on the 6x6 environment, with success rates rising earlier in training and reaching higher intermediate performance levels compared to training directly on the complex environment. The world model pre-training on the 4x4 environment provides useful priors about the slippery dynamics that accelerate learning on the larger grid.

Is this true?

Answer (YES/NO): YES